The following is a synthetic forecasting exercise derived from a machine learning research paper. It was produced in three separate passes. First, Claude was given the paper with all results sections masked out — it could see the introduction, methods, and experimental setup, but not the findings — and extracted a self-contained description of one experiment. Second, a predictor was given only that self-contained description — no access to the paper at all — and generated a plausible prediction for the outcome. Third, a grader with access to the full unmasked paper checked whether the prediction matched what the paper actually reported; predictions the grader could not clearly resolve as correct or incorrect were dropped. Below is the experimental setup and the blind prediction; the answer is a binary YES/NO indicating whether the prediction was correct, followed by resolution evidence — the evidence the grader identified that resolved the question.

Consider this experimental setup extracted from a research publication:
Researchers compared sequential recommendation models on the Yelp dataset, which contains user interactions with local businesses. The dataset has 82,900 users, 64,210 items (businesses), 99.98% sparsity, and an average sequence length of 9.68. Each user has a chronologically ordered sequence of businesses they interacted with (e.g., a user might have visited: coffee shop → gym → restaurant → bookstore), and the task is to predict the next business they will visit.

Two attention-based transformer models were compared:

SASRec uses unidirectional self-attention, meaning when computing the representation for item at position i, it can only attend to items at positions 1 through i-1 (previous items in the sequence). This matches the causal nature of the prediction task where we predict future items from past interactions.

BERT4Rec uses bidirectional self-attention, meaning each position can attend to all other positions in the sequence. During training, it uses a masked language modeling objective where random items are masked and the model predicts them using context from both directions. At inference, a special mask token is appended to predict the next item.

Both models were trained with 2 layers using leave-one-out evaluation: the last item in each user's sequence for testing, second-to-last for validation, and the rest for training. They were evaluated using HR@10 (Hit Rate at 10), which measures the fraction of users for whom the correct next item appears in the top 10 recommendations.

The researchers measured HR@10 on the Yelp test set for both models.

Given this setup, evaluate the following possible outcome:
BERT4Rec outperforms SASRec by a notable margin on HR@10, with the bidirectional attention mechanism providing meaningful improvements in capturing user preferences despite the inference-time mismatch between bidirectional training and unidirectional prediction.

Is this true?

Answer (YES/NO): NO